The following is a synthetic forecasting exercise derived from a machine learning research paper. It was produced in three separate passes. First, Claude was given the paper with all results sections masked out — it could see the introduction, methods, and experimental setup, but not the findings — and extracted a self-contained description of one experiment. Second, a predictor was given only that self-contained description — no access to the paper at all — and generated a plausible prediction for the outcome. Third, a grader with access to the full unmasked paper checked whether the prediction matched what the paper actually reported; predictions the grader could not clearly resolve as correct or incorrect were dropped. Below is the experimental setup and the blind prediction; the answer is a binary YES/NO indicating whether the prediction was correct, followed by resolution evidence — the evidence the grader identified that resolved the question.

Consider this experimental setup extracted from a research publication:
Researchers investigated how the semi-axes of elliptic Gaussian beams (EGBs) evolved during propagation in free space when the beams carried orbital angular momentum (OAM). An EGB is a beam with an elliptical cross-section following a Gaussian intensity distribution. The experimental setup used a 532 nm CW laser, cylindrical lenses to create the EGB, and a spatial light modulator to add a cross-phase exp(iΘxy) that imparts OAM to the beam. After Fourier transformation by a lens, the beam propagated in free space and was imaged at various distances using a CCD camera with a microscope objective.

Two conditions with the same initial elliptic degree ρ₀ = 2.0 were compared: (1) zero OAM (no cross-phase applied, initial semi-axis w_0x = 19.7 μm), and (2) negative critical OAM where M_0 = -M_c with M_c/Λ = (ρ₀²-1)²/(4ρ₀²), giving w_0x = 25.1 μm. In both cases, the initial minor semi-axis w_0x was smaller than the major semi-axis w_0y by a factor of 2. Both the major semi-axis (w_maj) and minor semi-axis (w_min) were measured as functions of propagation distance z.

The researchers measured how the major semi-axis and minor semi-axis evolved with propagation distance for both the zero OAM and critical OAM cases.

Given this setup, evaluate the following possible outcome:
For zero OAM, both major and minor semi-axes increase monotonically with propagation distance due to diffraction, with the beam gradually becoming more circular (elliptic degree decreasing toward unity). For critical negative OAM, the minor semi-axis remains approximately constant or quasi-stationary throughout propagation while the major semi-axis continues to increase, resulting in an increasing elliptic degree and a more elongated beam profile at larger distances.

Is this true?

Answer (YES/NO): NO